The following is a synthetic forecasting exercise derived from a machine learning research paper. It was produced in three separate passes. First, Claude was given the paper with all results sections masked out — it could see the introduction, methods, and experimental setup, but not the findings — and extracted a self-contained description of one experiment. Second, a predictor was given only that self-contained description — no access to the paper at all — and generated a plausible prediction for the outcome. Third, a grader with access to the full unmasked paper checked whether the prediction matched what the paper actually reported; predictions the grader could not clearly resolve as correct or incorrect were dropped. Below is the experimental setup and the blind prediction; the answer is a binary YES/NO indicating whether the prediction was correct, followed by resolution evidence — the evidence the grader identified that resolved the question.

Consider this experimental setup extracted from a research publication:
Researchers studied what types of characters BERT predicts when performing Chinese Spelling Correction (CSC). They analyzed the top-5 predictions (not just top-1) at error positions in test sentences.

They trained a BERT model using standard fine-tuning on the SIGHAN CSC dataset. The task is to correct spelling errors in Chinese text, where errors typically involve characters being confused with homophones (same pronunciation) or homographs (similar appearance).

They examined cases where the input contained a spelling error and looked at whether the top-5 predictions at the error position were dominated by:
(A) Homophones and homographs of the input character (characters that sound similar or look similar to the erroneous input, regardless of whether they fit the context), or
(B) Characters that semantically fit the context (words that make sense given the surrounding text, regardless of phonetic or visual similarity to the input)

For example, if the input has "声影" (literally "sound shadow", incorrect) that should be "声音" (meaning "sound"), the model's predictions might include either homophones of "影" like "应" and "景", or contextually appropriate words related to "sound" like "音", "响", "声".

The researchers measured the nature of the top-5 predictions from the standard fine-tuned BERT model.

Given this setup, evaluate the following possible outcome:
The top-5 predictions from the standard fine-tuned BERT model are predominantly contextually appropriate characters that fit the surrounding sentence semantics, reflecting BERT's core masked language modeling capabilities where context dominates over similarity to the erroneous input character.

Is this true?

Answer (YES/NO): NO